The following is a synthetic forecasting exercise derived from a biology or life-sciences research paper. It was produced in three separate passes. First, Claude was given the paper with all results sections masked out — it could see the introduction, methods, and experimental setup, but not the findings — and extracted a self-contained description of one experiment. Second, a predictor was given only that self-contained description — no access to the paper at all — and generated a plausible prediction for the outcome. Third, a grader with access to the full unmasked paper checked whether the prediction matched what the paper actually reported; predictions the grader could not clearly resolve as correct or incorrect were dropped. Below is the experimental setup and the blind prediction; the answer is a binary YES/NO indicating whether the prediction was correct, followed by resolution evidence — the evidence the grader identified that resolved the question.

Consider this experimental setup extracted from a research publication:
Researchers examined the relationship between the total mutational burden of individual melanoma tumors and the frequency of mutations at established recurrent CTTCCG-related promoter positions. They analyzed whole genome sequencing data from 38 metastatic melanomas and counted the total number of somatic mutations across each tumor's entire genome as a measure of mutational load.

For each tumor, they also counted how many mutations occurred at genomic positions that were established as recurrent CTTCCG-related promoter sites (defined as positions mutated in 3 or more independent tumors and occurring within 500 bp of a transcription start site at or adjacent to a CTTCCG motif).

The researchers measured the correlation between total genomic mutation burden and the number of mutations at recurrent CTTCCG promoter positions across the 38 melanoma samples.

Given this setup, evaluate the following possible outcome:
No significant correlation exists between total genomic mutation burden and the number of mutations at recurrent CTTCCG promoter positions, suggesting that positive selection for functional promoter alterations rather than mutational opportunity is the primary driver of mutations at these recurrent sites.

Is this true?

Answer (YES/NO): NO